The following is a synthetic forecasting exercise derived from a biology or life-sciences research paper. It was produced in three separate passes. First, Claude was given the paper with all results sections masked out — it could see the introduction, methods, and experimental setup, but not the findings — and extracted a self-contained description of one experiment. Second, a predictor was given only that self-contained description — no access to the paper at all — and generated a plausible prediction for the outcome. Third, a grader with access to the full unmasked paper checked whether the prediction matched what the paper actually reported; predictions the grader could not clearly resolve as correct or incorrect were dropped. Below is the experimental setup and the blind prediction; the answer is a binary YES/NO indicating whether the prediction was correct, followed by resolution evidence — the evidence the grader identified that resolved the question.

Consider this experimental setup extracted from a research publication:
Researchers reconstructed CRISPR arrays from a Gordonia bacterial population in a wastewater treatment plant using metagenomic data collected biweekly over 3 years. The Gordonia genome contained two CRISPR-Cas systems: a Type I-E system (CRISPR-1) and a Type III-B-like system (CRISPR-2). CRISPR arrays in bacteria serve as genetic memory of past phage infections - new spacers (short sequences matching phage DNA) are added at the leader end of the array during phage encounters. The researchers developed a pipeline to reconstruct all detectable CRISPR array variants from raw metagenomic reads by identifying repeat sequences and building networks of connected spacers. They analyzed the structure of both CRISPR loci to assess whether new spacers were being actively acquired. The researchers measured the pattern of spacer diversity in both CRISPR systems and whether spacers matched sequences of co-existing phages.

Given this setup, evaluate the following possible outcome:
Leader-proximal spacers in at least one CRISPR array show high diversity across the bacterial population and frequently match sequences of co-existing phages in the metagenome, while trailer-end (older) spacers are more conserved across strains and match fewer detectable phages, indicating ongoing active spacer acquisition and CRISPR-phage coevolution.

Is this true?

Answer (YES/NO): YES